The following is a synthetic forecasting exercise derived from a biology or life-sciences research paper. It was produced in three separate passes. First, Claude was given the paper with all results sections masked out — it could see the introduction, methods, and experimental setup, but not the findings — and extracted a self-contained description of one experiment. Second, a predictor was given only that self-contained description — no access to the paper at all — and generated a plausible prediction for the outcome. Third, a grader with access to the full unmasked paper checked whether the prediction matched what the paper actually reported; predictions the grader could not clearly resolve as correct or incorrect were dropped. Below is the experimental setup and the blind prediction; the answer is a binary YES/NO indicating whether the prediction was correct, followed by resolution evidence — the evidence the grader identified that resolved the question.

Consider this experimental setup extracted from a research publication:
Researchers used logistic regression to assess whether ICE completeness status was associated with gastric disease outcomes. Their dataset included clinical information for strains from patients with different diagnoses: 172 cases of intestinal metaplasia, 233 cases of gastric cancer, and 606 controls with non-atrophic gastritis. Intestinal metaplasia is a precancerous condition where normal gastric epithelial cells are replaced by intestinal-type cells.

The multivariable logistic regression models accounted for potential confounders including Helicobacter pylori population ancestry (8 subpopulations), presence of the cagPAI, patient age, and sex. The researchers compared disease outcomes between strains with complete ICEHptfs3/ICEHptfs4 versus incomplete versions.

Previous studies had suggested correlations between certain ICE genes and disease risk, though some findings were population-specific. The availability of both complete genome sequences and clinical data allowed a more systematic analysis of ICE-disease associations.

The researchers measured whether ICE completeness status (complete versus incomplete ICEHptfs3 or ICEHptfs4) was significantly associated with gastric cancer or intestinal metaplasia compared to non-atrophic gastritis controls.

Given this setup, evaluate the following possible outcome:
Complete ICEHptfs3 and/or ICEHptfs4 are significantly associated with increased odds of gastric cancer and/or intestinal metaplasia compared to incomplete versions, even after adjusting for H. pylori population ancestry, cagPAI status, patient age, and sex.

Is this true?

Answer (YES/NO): NO